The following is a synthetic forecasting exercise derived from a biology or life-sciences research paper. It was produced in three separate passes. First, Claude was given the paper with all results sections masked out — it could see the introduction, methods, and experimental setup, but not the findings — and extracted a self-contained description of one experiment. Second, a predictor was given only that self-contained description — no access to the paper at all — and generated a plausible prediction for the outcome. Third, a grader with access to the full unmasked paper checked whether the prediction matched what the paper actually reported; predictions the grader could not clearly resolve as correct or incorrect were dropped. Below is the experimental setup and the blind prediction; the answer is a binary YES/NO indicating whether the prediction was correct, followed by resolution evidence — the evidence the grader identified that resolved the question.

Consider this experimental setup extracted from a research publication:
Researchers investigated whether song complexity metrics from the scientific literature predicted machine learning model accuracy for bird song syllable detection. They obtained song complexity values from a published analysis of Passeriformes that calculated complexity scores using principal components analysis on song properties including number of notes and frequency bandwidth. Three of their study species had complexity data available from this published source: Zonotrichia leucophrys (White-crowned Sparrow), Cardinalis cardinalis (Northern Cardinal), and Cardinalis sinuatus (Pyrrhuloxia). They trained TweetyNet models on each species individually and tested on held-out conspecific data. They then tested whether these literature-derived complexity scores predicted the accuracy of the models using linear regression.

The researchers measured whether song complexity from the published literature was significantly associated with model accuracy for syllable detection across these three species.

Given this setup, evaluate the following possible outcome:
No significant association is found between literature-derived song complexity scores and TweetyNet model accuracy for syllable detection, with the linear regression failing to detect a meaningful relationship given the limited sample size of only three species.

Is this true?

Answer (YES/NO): YES